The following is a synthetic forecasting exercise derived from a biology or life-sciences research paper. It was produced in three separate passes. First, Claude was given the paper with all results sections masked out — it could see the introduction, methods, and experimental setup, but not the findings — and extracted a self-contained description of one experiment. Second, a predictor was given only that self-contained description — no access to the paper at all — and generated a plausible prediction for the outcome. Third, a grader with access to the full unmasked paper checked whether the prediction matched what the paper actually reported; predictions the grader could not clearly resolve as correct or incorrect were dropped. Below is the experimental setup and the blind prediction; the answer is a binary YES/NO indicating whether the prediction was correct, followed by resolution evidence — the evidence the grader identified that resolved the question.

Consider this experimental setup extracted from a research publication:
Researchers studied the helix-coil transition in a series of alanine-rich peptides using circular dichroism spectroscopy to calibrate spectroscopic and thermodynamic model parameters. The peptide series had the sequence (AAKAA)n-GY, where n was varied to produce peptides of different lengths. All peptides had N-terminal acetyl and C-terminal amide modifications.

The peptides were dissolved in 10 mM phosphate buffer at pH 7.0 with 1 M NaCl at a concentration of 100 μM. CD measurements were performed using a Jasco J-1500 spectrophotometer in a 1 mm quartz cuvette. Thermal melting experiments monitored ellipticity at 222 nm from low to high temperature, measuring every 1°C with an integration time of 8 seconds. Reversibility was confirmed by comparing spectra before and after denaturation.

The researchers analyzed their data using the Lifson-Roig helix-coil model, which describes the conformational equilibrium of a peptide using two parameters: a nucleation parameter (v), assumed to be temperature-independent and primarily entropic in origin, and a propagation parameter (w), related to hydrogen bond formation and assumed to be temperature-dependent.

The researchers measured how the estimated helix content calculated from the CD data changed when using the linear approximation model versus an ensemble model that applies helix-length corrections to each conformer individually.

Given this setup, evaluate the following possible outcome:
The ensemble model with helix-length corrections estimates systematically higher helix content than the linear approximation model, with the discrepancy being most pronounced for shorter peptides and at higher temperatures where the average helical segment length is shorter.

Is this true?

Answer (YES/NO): NO